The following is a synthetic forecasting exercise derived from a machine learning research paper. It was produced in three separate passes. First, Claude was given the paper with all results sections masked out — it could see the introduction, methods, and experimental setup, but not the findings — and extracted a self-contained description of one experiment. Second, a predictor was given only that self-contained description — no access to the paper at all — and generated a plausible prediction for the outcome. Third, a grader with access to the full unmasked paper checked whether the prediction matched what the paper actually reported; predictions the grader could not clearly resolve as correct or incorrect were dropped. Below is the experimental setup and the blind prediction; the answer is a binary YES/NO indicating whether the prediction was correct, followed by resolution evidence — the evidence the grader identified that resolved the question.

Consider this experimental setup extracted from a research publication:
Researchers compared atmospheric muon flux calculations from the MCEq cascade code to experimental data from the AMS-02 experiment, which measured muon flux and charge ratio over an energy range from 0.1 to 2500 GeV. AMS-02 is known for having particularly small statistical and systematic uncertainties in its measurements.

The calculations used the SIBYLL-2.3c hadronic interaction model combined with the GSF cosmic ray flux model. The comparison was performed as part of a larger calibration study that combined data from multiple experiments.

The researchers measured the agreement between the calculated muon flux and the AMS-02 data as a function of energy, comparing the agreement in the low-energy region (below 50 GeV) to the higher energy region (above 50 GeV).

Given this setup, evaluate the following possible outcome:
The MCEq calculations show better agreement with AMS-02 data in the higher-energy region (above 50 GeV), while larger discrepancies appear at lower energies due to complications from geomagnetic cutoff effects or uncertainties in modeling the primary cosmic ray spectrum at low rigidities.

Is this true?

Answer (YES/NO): NO